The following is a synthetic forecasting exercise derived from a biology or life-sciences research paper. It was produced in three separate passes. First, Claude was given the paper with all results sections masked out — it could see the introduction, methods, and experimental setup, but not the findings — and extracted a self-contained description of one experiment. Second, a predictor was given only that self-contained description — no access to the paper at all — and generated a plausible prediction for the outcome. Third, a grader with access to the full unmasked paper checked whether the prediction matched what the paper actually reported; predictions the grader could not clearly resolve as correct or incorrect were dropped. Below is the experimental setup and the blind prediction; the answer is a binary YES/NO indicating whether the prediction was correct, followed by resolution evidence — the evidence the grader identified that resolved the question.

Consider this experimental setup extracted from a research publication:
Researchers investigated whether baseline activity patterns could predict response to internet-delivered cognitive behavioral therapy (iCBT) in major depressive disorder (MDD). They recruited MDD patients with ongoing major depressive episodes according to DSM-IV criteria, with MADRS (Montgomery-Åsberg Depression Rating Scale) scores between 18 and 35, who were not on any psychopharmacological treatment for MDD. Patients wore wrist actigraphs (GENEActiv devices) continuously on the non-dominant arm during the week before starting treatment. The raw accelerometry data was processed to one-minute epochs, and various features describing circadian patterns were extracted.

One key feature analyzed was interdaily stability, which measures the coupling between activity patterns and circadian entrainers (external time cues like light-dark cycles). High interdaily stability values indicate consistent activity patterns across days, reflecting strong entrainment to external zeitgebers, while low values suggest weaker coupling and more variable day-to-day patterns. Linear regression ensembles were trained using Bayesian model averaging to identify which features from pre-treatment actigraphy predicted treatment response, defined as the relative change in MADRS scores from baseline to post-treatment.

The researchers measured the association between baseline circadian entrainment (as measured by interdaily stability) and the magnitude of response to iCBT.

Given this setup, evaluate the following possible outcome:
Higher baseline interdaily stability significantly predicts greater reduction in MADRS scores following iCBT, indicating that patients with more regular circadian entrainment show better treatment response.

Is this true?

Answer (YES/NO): NO